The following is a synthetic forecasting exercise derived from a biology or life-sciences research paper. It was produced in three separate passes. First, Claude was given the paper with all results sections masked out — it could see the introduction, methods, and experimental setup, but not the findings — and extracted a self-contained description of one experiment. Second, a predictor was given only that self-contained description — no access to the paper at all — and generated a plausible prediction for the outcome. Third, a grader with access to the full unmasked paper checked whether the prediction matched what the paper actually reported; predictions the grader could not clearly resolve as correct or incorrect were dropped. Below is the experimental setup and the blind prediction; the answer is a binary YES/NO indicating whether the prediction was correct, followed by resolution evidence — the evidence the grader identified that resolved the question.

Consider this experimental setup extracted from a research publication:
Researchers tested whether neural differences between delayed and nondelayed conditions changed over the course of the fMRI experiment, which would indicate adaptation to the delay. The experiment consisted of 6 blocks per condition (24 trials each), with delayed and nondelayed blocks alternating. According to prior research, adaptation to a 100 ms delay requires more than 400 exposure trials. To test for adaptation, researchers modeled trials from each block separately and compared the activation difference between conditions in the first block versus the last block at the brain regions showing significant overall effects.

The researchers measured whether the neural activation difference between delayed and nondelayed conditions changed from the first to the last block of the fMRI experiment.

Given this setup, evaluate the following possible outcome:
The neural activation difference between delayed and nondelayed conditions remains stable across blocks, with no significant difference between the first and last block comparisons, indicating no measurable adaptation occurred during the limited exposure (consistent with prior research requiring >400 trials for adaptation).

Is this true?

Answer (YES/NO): YES